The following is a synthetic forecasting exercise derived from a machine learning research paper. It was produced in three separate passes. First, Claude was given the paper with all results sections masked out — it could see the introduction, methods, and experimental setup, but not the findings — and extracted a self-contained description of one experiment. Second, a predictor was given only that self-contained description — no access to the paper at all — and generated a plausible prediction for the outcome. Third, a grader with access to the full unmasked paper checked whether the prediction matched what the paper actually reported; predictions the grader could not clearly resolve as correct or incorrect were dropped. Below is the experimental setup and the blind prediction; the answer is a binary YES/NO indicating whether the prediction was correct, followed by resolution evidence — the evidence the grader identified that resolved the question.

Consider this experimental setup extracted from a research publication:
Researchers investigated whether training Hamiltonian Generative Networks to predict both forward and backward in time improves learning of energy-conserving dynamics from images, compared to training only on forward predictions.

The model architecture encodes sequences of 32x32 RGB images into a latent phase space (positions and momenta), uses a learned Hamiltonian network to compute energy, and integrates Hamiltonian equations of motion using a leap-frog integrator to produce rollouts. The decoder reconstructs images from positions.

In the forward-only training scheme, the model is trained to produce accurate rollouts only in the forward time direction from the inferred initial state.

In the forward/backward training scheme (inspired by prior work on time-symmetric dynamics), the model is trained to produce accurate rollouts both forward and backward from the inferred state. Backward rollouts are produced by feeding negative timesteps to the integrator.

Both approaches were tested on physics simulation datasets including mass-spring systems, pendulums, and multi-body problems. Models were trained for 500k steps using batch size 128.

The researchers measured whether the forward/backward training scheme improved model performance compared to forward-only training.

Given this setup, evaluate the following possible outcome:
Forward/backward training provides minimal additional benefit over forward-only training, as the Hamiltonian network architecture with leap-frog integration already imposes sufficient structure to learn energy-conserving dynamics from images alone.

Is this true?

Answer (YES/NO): NO